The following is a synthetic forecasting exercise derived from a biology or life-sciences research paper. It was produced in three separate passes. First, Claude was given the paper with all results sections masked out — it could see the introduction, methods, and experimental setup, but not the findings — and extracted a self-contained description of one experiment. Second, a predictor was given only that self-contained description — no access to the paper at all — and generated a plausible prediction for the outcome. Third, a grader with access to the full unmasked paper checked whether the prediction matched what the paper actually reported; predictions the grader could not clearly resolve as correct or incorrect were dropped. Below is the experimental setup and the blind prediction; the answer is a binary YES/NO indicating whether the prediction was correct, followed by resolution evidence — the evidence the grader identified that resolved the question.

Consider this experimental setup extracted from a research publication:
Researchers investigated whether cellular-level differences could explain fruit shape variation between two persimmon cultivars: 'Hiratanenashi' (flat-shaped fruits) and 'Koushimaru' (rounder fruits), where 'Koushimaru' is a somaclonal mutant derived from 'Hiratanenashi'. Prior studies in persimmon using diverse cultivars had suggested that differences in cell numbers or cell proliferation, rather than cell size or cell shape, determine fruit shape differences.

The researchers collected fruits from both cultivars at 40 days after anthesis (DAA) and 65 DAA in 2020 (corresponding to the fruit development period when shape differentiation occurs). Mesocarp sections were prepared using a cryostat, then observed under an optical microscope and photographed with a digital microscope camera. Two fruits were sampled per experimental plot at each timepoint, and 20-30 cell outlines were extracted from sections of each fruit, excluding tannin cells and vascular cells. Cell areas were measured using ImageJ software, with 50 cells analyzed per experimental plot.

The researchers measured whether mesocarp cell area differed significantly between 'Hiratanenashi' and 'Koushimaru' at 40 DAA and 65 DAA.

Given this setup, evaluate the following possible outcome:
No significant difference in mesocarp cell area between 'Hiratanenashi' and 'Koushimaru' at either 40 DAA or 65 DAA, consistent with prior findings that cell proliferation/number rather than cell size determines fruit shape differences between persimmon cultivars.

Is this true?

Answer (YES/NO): NO